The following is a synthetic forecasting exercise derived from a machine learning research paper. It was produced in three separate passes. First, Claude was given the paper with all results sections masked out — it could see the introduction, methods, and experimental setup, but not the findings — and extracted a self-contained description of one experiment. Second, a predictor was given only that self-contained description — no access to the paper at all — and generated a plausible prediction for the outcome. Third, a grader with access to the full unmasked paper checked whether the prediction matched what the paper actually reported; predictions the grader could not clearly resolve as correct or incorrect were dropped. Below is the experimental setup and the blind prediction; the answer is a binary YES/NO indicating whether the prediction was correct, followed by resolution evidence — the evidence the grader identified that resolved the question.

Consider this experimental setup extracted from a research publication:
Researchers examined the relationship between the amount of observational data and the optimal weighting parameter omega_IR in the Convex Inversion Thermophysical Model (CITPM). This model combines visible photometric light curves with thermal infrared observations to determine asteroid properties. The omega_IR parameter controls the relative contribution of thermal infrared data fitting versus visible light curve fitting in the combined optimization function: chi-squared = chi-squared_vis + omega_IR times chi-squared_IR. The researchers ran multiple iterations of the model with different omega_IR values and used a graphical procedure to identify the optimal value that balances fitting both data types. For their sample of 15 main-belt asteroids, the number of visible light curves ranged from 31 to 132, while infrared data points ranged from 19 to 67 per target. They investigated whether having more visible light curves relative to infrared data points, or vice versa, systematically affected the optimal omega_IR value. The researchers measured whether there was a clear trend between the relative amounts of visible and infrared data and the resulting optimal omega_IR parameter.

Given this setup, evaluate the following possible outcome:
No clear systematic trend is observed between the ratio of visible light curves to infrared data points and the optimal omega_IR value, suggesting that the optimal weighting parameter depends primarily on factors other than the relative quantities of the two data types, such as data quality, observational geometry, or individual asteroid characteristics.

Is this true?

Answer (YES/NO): YES